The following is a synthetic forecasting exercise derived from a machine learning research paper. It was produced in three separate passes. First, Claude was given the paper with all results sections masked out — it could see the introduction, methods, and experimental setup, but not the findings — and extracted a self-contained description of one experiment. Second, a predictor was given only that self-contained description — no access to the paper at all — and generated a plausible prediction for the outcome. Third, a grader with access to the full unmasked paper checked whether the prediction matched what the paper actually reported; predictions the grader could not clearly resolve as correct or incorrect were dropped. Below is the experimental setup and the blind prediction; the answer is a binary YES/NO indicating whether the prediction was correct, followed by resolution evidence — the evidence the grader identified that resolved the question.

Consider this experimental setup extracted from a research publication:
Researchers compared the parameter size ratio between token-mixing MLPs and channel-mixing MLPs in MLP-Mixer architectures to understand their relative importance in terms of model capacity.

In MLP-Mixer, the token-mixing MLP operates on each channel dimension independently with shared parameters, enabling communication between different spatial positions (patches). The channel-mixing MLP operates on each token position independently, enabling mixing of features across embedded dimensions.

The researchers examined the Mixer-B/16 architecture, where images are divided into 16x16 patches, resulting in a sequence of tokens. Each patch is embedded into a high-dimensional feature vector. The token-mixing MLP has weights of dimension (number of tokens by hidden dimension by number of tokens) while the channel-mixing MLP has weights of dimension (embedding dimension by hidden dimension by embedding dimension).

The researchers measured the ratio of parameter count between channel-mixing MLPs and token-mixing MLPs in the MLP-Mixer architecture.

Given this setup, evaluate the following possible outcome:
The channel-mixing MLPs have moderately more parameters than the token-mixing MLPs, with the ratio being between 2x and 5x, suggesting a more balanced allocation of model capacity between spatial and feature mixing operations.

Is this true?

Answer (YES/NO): NO